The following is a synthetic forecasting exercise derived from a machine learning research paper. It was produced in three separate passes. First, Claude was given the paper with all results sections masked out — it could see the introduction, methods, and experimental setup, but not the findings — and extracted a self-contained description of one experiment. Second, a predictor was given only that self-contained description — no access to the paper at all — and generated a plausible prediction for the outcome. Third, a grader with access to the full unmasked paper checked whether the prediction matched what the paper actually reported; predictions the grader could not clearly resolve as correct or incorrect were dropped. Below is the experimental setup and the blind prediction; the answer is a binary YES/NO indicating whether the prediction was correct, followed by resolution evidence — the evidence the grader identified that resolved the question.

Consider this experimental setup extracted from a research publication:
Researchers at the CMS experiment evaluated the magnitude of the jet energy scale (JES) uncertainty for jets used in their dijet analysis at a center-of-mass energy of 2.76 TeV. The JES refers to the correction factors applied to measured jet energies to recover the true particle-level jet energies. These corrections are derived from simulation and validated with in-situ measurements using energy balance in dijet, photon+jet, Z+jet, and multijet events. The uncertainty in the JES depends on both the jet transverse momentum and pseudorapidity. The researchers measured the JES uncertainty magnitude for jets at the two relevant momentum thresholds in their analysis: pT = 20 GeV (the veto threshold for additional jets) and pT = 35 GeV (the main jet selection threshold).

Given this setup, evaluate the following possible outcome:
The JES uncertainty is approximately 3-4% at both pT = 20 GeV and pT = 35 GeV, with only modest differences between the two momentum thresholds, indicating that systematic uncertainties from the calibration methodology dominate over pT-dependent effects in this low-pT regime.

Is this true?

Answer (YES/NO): NO